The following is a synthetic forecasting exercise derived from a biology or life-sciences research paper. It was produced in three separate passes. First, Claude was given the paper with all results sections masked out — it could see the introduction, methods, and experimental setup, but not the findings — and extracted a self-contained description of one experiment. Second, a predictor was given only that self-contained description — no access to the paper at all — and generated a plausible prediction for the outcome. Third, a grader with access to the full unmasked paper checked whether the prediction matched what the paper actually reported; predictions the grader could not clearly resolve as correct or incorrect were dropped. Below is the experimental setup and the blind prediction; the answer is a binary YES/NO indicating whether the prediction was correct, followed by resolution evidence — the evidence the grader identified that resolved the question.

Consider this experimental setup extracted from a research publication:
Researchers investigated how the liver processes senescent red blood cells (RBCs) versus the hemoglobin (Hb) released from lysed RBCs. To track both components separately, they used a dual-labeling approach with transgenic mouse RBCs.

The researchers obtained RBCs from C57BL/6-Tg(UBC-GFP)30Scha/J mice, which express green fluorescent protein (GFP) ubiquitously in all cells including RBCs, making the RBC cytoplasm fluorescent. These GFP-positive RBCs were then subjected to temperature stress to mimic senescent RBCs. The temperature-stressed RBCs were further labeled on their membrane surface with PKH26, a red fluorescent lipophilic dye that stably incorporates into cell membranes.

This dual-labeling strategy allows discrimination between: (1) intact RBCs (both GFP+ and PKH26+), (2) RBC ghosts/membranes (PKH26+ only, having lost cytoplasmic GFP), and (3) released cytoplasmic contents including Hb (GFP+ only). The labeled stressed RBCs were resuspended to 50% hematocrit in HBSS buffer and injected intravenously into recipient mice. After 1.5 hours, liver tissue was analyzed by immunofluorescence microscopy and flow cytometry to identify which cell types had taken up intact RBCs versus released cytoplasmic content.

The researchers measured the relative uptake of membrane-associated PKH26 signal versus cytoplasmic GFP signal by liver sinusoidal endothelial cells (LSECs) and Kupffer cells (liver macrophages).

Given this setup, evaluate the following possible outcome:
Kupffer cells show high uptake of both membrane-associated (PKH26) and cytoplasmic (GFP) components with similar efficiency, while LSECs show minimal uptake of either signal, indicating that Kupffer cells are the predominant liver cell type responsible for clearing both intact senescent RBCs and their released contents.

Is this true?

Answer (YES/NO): NO